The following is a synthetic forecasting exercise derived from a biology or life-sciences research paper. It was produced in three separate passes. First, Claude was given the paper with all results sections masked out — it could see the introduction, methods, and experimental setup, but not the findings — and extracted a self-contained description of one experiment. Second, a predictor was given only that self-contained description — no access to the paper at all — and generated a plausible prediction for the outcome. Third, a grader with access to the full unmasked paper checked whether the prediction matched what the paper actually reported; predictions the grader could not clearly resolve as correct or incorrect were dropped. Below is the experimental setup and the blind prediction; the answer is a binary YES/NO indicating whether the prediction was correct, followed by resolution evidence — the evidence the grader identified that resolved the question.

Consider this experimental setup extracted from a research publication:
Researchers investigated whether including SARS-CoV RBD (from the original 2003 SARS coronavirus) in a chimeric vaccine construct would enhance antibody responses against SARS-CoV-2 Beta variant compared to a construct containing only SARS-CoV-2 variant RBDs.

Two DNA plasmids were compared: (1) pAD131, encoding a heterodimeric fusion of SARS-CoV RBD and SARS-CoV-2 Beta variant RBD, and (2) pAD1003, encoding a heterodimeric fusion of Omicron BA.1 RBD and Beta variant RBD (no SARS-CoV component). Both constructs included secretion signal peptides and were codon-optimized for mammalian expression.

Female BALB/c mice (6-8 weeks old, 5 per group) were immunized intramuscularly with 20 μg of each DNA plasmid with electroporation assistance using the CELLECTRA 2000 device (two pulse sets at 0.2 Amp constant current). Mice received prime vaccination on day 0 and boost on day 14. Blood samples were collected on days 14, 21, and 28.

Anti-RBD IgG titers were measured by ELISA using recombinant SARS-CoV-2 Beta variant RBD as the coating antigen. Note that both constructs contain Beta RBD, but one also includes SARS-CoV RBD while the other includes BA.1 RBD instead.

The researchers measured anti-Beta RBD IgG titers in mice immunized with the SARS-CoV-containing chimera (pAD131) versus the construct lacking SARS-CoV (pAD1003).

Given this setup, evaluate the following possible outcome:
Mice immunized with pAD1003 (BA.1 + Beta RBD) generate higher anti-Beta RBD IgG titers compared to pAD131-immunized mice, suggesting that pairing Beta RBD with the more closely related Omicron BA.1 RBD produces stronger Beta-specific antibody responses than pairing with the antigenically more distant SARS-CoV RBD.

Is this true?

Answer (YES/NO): NO